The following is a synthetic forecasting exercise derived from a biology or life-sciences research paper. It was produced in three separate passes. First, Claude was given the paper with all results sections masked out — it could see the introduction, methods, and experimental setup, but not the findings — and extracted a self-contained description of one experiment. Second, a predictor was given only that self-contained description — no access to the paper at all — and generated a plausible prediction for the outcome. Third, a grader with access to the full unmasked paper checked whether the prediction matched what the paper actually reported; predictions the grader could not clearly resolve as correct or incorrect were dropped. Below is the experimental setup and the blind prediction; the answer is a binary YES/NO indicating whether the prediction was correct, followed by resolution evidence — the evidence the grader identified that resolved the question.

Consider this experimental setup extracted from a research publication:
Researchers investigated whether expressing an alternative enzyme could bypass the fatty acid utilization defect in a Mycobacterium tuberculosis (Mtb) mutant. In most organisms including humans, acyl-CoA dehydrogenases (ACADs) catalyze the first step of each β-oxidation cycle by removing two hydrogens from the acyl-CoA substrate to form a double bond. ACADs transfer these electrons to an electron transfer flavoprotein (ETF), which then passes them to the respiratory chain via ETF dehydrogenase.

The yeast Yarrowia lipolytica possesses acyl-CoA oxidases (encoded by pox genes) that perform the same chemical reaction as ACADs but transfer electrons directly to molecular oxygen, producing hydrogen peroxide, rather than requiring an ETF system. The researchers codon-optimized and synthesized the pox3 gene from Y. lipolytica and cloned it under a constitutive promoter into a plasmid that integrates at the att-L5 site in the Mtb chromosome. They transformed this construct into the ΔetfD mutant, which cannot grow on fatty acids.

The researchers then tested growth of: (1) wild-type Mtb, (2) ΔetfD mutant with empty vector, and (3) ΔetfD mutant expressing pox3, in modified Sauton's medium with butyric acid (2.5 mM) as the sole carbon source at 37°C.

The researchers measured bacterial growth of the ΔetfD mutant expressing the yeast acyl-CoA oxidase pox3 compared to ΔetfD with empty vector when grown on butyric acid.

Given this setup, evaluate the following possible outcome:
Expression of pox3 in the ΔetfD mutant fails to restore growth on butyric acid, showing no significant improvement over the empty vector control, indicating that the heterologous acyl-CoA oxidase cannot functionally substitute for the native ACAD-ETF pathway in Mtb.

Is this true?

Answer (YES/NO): NO